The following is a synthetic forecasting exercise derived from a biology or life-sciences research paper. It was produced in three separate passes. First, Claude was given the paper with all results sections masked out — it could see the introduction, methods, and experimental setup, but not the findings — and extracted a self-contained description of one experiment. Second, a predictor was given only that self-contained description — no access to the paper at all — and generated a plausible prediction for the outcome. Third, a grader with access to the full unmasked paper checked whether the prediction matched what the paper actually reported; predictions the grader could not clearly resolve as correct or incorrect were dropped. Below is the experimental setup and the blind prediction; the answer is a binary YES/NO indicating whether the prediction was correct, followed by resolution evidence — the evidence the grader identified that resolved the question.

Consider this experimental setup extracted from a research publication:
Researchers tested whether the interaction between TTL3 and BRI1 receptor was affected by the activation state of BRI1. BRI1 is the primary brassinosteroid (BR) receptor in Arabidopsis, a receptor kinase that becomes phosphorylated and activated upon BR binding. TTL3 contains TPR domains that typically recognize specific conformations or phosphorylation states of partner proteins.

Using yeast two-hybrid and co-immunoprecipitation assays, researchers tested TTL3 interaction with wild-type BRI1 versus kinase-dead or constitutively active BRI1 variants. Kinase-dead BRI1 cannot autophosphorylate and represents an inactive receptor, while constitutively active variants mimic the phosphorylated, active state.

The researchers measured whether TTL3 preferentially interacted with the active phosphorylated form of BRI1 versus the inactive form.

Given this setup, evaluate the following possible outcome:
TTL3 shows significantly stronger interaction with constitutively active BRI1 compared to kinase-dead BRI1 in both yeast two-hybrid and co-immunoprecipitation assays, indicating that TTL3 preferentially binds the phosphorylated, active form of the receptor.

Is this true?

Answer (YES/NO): NO